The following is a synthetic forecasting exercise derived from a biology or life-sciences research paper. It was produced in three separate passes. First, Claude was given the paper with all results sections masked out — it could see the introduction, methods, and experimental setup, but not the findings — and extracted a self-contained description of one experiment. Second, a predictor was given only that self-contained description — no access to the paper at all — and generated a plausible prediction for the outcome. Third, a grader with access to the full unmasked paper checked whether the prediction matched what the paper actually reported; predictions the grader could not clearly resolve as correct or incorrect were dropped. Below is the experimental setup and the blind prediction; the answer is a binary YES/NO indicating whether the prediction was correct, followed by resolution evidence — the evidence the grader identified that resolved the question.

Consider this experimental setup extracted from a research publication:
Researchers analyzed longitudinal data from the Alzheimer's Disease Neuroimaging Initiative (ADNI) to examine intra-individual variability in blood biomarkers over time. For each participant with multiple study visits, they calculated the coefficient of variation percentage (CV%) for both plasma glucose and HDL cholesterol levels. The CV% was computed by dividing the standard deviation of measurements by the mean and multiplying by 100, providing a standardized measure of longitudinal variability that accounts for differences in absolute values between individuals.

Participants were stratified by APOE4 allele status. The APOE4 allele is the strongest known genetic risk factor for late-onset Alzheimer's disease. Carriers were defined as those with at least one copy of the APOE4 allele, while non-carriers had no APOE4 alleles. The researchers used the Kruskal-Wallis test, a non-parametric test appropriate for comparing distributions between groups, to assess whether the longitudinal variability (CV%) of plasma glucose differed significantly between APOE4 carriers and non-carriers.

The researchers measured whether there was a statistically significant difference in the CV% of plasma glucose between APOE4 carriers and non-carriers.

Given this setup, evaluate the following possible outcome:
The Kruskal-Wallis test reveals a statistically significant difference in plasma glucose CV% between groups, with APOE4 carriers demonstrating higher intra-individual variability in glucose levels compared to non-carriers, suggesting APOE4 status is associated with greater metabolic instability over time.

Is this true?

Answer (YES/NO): NO